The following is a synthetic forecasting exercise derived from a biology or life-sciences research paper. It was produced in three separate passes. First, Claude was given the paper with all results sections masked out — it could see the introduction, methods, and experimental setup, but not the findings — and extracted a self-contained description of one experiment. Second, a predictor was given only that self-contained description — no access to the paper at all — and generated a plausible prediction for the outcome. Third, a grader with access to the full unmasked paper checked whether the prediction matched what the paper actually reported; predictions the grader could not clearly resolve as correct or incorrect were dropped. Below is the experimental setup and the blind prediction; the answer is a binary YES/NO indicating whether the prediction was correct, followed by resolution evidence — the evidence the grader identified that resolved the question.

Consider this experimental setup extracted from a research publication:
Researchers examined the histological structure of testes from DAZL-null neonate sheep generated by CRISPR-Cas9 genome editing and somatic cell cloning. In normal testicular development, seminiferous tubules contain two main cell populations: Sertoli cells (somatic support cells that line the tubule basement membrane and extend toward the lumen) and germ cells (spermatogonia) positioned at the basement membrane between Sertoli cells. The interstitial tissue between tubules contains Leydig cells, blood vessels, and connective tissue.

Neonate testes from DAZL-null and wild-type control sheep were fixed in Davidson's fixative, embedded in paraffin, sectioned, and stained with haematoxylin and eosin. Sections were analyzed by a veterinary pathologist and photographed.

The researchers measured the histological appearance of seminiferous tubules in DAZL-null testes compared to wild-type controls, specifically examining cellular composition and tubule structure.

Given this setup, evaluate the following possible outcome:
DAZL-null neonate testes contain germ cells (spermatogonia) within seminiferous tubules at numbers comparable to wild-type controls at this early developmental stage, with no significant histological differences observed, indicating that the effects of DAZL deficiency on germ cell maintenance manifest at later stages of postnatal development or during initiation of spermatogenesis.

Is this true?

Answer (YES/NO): NO